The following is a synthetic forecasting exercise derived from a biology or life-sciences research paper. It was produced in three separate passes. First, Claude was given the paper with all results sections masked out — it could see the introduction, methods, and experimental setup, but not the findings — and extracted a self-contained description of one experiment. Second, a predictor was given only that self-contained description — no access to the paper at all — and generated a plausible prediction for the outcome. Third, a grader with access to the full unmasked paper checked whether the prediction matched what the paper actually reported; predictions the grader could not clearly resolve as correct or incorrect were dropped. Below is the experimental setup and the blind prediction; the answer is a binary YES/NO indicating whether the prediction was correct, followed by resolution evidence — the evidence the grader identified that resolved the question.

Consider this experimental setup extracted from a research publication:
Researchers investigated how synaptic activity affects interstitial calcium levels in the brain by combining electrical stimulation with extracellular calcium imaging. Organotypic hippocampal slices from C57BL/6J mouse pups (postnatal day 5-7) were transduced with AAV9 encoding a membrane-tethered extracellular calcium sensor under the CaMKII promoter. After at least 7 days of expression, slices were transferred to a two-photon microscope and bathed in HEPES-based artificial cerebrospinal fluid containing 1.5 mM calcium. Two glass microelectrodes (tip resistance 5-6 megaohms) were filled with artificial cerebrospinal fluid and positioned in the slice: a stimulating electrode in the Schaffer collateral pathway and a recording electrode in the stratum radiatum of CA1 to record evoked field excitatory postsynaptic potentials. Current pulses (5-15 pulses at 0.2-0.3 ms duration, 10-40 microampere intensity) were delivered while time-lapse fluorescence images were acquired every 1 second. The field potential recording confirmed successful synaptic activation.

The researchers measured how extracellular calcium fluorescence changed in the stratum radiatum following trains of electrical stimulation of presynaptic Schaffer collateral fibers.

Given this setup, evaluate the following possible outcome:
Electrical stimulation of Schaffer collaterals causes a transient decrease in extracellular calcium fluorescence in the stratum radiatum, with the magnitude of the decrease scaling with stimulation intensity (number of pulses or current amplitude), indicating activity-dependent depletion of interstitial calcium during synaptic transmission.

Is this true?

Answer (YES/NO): NO